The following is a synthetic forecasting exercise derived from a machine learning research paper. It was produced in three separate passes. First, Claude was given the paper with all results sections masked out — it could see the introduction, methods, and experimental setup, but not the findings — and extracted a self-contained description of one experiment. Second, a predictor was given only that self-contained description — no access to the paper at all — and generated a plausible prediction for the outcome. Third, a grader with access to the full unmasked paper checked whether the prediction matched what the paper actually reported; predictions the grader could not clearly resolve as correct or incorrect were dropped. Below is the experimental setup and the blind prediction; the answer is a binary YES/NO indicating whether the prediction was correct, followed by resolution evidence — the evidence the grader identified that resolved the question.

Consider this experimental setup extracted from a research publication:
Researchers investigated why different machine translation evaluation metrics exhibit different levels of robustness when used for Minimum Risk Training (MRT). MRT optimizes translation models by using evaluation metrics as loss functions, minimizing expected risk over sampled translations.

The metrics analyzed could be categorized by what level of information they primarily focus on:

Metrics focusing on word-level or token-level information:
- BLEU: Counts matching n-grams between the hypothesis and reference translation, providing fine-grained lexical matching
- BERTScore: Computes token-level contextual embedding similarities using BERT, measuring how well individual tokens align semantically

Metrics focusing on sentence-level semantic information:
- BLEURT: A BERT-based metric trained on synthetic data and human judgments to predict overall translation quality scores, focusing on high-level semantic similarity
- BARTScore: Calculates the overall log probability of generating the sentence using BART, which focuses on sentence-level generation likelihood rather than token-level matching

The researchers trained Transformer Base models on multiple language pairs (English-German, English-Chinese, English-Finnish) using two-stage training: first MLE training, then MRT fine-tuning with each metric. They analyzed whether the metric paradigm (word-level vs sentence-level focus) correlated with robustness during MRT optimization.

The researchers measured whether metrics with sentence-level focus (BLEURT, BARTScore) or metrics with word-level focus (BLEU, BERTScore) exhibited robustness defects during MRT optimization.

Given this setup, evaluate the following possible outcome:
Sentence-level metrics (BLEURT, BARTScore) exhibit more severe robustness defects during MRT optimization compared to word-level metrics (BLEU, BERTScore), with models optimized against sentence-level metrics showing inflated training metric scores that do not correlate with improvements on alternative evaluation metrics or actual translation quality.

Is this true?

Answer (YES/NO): YES